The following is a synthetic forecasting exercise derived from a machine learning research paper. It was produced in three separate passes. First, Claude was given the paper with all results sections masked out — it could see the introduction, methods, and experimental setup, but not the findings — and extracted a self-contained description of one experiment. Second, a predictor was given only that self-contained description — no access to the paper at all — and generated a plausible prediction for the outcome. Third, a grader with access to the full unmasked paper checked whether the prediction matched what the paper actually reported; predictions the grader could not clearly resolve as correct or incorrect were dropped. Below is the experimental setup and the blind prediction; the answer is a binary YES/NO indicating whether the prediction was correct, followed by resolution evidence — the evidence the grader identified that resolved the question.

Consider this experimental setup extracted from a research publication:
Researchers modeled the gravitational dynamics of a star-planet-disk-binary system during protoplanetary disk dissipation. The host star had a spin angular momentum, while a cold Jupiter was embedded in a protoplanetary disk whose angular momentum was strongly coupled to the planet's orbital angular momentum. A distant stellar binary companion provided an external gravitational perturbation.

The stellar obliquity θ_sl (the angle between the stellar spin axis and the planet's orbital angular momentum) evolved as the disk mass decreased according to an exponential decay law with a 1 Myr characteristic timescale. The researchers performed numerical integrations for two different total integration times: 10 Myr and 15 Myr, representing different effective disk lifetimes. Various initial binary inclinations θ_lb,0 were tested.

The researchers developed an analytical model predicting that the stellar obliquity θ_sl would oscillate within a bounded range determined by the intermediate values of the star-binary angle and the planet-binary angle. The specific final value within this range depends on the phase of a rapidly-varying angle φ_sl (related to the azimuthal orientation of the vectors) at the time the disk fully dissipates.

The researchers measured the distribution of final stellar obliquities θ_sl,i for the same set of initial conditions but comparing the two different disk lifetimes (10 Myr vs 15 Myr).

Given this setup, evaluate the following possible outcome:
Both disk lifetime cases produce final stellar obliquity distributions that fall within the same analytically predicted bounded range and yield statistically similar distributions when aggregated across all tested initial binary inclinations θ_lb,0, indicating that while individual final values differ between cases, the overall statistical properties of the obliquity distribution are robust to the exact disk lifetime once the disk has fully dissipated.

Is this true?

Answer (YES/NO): YES